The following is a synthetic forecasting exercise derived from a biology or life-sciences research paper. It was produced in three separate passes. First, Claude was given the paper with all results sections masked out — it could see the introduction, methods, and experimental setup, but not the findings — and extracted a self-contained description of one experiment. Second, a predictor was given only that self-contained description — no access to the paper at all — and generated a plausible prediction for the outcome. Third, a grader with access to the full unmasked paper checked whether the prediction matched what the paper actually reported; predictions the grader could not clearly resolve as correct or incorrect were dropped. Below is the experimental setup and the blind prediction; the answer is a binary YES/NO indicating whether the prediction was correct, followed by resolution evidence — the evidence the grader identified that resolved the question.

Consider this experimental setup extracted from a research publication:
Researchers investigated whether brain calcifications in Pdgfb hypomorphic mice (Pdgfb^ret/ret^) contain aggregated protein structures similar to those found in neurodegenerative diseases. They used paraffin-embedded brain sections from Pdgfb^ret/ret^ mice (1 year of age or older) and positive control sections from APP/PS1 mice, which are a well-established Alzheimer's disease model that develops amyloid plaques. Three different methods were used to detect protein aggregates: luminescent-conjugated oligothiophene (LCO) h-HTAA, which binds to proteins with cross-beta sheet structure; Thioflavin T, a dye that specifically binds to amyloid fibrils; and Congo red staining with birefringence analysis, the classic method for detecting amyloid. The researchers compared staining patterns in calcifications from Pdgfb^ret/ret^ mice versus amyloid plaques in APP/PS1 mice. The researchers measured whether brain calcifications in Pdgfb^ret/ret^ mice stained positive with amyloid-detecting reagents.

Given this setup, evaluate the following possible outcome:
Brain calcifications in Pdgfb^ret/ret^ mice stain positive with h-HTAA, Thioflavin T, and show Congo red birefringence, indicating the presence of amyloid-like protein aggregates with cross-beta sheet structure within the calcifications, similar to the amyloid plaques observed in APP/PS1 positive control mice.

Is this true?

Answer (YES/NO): NO